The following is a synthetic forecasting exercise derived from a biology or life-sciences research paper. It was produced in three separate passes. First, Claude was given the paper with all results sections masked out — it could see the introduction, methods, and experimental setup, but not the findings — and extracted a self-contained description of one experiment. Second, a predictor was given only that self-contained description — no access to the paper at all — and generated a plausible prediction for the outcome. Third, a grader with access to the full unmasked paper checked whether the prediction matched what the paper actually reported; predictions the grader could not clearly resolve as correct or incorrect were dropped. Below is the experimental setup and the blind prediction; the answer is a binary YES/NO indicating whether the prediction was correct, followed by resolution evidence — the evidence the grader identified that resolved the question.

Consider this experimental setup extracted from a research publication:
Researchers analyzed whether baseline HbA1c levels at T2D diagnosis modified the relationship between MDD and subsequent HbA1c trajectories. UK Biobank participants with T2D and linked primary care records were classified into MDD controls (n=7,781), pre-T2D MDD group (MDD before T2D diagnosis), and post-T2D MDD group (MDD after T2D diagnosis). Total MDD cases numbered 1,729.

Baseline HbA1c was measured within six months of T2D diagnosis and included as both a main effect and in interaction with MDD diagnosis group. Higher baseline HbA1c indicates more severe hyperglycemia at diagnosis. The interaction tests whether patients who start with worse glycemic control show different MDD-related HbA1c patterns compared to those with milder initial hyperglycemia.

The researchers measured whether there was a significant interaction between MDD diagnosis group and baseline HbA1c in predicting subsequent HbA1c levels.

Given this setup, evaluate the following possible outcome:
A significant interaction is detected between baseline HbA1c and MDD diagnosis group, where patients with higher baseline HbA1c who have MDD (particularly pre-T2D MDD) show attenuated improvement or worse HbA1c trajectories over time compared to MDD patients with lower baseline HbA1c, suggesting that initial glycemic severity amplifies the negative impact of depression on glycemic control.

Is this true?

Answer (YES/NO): YES